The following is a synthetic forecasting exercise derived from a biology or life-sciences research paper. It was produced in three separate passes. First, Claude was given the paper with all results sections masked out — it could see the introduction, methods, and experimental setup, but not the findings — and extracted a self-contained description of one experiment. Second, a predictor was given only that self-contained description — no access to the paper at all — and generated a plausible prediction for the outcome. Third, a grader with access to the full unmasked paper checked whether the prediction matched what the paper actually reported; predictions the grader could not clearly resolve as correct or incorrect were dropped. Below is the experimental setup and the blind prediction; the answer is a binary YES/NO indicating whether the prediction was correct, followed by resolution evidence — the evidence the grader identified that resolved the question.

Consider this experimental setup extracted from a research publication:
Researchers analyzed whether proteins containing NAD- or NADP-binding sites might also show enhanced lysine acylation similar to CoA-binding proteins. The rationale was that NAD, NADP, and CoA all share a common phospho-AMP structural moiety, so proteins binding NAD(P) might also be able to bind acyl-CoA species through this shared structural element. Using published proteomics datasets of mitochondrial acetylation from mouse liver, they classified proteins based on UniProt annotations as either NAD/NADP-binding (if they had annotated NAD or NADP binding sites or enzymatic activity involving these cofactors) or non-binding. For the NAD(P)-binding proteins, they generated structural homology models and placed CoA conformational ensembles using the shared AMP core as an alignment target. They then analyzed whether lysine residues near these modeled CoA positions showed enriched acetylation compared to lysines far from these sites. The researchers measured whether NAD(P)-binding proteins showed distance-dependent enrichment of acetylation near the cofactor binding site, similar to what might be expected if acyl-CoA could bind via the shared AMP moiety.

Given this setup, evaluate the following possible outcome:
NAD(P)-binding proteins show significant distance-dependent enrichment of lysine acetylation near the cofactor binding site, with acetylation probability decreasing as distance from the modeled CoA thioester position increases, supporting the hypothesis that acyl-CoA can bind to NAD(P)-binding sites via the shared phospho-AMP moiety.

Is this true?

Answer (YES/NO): NO